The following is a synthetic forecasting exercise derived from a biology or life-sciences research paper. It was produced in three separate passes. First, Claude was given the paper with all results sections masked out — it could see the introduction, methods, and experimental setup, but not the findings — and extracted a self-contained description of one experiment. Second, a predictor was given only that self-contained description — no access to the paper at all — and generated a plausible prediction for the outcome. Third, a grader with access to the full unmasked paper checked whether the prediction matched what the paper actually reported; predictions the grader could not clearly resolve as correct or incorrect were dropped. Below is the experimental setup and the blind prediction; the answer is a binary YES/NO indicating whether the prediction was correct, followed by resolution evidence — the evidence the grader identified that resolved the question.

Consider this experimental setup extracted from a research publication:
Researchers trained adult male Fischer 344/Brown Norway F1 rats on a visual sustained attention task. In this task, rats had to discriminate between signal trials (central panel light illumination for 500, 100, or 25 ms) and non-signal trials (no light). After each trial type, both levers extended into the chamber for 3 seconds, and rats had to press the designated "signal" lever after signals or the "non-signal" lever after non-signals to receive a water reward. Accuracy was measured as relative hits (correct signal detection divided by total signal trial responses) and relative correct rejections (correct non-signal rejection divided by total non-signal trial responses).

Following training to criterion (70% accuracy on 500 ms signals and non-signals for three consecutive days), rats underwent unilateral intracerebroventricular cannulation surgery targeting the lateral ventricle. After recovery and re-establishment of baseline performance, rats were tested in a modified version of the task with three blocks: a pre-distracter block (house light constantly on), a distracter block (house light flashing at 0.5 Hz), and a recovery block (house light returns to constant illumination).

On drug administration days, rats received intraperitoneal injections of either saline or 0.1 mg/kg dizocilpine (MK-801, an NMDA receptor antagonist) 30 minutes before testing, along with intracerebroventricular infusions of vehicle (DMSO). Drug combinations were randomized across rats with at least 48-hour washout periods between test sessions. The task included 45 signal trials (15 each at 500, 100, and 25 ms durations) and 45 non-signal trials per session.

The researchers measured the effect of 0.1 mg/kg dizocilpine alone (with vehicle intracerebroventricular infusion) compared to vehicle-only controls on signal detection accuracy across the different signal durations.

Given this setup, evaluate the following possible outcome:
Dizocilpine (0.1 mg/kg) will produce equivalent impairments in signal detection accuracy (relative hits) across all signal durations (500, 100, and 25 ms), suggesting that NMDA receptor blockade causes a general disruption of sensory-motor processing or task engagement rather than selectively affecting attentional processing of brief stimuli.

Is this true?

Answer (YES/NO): NO